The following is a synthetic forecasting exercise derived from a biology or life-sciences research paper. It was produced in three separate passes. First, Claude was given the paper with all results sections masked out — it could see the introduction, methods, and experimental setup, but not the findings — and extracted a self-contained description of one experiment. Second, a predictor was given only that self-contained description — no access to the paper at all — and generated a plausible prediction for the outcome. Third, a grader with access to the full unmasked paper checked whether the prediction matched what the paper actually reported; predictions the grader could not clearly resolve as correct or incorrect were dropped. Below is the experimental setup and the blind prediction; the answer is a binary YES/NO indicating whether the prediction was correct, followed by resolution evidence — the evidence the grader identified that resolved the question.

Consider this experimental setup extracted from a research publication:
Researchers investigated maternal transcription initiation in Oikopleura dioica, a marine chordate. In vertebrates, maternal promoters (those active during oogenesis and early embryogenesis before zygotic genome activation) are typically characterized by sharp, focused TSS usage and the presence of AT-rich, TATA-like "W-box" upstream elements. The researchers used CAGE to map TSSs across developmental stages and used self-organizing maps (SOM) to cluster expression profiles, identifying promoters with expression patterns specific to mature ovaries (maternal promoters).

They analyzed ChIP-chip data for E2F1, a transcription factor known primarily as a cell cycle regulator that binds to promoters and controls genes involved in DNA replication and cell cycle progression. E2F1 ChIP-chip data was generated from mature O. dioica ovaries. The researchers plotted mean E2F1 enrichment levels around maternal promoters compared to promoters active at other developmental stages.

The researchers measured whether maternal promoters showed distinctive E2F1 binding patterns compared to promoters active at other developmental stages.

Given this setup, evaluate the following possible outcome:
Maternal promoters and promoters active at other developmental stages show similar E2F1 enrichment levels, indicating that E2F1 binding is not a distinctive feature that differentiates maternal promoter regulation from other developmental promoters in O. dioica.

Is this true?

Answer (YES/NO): NO